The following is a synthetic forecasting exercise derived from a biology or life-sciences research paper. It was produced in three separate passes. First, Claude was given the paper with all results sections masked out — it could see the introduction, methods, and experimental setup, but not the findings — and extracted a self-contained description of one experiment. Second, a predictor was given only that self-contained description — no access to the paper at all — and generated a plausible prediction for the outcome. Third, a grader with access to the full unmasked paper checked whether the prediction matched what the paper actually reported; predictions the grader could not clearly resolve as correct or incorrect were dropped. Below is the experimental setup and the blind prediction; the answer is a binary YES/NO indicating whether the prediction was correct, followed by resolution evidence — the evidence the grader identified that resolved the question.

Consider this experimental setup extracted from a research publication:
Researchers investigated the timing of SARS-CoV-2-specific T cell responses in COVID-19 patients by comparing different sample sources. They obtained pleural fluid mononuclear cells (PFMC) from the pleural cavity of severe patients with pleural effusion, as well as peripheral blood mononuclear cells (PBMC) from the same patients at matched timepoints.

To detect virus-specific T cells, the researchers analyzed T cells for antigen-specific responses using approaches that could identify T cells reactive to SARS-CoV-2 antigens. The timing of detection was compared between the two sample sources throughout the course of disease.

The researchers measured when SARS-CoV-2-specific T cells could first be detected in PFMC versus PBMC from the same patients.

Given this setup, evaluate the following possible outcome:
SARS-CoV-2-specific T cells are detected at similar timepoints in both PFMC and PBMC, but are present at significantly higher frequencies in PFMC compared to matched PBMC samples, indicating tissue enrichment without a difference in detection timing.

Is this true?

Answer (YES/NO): NO